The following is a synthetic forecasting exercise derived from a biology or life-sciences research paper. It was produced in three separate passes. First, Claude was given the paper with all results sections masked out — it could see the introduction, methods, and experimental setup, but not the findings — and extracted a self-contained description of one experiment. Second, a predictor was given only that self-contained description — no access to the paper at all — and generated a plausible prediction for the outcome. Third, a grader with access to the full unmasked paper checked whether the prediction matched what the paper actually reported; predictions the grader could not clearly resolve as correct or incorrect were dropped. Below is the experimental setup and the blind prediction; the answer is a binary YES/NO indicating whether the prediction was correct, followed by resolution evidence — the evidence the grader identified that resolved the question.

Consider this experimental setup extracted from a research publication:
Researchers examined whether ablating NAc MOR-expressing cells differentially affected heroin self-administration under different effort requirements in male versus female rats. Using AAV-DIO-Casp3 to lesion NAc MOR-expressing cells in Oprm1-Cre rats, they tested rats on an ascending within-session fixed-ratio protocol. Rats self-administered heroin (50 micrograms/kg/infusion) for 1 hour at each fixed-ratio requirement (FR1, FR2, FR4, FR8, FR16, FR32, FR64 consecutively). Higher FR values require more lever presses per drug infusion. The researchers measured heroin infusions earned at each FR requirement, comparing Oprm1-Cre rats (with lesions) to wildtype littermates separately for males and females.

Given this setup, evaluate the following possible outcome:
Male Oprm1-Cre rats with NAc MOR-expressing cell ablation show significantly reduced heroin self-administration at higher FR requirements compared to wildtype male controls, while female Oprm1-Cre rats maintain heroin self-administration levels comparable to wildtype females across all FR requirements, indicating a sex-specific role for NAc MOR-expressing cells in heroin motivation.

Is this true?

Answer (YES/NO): NO